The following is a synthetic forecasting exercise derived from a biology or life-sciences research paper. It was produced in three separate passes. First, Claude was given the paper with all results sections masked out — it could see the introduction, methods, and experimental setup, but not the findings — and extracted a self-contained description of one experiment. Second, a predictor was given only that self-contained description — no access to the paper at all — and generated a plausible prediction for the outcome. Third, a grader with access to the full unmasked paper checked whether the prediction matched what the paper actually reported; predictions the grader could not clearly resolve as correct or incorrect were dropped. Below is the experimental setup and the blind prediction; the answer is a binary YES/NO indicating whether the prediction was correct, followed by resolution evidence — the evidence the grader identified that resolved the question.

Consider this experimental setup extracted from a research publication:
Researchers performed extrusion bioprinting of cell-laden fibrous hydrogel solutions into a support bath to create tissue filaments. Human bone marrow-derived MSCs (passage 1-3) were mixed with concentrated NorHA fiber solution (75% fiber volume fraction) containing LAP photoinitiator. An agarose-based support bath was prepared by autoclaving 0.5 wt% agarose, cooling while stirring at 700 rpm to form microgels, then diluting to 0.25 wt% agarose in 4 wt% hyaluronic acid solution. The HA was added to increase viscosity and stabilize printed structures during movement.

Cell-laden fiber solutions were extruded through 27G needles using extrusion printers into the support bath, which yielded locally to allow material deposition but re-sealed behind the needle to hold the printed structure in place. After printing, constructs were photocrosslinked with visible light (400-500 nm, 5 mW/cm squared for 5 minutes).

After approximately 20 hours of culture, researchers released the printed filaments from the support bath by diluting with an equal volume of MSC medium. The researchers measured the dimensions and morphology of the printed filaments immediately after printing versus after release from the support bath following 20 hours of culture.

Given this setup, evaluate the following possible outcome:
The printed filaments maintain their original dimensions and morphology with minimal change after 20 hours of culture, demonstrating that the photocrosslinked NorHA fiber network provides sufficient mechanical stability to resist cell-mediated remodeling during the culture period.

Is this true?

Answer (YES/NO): YES